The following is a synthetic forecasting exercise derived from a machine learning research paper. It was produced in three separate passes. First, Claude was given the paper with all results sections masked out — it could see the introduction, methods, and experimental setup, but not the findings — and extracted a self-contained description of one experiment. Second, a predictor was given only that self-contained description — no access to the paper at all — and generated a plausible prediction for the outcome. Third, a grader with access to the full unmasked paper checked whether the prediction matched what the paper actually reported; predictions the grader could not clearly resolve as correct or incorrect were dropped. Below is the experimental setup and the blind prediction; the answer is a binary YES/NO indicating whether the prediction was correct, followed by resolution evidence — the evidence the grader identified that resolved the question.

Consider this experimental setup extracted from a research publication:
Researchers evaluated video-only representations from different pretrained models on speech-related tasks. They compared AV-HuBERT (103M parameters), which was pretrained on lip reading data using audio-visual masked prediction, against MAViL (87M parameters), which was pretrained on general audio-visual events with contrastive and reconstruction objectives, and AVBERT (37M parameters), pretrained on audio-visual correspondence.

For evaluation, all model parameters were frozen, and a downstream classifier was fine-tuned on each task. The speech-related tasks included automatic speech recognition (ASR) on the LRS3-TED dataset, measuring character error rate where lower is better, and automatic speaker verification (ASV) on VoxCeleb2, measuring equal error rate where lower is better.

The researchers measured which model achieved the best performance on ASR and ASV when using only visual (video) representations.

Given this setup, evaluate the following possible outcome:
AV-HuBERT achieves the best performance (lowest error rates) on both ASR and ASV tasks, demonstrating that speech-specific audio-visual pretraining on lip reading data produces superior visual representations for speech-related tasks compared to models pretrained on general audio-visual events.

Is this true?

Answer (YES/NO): YES